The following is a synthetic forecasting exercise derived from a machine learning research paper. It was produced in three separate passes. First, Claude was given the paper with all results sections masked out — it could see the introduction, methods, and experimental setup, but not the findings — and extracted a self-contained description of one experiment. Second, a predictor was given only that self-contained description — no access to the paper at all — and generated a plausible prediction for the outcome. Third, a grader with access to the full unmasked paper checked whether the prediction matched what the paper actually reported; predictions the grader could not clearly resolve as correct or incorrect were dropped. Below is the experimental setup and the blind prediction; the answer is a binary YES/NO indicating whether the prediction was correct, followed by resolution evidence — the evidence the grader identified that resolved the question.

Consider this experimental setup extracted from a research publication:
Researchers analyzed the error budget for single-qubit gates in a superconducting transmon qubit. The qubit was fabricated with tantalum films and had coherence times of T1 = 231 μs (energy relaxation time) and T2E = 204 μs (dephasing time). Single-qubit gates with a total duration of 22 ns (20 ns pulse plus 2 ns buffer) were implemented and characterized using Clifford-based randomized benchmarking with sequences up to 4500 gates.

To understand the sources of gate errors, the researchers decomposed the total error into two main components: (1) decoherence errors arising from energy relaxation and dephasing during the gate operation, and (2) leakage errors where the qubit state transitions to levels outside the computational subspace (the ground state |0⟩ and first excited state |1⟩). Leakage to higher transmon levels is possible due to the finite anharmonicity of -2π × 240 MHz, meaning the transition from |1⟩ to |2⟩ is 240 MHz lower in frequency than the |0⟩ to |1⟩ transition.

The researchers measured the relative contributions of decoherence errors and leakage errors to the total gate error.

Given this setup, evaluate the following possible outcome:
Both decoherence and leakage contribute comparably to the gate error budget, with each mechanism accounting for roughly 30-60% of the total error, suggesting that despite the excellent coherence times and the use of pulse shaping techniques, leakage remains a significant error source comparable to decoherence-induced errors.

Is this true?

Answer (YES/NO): NO